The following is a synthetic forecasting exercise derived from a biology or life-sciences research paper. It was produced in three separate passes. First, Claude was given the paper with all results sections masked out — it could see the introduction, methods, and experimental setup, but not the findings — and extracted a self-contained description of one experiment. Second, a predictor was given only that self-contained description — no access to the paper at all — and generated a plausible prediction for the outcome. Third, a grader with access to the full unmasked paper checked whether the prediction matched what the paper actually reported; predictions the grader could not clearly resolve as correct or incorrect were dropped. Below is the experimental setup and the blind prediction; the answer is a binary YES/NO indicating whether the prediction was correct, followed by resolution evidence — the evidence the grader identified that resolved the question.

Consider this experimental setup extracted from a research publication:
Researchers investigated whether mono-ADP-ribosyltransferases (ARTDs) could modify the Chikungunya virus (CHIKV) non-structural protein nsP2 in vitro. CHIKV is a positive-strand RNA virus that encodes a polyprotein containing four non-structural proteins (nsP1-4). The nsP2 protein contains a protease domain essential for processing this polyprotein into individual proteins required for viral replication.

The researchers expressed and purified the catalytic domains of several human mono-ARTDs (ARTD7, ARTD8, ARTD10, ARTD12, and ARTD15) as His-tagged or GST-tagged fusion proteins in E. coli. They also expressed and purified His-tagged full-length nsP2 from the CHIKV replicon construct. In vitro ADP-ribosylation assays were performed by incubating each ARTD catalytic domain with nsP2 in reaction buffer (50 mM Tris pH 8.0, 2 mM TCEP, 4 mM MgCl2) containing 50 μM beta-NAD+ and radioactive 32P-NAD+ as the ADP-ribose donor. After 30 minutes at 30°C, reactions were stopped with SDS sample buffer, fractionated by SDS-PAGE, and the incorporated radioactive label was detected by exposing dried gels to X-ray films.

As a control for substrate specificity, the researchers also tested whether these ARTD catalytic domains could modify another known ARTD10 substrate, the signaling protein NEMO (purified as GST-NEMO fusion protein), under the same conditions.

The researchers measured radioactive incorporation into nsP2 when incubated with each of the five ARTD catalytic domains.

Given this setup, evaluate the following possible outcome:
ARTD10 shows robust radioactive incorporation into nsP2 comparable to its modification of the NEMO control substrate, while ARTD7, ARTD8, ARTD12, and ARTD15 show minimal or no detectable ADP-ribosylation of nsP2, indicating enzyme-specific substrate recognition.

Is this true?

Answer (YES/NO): NO